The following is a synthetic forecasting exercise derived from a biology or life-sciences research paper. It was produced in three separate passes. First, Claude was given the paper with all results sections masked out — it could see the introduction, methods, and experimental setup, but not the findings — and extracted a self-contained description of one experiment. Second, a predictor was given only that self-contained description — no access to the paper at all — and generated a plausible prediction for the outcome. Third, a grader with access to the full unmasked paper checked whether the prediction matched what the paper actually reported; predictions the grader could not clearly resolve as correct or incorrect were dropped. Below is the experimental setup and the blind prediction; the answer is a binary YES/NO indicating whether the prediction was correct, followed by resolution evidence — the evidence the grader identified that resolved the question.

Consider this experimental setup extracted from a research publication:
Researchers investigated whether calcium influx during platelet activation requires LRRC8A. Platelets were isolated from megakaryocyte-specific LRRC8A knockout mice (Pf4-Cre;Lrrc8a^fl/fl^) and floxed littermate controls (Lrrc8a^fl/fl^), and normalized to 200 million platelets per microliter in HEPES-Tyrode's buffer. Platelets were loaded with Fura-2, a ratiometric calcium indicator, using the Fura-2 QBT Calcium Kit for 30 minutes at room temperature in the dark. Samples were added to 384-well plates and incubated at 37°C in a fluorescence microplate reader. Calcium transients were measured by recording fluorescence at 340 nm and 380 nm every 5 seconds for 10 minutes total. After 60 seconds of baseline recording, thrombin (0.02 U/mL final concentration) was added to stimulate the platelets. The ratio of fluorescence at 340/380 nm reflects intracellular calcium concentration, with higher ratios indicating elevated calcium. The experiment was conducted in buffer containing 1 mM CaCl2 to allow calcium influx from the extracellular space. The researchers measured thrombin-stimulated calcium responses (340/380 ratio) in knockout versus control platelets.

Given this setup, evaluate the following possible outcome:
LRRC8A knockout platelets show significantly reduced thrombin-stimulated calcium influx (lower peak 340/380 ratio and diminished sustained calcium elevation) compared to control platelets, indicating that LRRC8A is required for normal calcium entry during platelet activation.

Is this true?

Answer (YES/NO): YES